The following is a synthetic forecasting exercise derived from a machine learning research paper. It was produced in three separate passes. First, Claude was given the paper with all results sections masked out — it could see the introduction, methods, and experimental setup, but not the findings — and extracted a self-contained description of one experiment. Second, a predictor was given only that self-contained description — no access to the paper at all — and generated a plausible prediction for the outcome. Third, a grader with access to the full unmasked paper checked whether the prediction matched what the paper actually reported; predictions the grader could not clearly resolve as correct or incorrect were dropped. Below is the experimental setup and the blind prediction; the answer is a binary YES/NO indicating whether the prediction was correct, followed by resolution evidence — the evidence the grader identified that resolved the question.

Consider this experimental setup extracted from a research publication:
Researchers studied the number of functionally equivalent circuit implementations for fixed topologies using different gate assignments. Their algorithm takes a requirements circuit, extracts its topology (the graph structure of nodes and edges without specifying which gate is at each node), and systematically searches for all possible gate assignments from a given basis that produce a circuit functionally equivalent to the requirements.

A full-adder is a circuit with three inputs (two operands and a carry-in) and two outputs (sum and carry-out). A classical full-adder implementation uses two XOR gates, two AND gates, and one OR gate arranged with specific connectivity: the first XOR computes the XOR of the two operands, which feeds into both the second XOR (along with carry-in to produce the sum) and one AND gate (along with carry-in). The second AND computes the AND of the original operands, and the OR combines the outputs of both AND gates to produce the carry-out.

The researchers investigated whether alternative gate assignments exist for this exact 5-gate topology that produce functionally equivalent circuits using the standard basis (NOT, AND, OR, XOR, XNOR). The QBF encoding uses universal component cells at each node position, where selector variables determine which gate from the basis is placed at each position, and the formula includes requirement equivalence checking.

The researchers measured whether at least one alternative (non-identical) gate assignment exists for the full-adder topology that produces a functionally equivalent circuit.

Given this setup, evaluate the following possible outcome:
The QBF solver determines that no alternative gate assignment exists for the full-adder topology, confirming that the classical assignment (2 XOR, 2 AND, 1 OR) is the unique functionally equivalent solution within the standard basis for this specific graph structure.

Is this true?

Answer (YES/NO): NO